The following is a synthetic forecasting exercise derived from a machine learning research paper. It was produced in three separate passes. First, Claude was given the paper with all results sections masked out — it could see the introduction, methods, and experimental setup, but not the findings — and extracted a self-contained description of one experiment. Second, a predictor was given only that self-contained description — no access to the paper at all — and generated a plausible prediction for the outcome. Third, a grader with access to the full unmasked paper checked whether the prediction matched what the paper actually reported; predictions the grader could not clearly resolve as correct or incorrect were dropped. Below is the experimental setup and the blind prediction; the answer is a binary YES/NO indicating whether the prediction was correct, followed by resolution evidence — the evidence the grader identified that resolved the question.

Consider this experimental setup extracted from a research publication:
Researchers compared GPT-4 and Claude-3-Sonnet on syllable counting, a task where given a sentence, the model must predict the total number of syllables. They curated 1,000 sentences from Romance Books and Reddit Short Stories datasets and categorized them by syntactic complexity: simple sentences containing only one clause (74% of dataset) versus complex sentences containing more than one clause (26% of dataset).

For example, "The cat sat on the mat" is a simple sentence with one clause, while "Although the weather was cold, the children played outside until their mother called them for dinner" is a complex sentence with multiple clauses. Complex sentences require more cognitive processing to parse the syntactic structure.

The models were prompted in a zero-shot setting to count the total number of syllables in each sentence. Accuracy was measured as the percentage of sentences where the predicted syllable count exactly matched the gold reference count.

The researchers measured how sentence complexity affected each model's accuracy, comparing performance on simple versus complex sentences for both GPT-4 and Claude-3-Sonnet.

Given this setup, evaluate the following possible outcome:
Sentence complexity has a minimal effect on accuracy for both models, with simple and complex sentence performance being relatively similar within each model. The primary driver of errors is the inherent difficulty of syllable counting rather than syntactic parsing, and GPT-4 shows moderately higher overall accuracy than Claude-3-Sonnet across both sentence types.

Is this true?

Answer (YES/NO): NO